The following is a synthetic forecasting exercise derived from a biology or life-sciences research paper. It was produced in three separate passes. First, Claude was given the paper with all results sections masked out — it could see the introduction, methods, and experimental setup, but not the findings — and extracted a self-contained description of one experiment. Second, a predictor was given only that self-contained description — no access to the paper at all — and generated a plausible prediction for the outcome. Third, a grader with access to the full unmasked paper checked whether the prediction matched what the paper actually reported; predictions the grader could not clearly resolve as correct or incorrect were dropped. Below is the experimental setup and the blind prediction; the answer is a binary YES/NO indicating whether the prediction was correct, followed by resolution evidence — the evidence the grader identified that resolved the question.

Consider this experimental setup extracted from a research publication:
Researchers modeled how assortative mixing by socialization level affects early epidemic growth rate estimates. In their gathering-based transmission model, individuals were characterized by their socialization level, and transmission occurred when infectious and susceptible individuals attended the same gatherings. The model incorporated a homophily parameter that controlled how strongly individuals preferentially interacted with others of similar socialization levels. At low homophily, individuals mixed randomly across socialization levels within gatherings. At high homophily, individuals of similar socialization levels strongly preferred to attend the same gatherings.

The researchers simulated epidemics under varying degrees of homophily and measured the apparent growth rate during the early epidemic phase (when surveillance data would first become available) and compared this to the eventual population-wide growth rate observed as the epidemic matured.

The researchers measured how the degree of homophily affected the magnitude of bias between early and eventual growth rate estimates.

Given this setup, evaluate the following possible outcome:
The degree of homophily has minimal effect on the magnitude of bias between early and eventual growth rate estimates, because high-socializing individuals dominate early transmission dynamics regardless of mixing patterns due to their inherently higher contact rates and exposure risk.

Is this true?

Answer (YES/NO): NO